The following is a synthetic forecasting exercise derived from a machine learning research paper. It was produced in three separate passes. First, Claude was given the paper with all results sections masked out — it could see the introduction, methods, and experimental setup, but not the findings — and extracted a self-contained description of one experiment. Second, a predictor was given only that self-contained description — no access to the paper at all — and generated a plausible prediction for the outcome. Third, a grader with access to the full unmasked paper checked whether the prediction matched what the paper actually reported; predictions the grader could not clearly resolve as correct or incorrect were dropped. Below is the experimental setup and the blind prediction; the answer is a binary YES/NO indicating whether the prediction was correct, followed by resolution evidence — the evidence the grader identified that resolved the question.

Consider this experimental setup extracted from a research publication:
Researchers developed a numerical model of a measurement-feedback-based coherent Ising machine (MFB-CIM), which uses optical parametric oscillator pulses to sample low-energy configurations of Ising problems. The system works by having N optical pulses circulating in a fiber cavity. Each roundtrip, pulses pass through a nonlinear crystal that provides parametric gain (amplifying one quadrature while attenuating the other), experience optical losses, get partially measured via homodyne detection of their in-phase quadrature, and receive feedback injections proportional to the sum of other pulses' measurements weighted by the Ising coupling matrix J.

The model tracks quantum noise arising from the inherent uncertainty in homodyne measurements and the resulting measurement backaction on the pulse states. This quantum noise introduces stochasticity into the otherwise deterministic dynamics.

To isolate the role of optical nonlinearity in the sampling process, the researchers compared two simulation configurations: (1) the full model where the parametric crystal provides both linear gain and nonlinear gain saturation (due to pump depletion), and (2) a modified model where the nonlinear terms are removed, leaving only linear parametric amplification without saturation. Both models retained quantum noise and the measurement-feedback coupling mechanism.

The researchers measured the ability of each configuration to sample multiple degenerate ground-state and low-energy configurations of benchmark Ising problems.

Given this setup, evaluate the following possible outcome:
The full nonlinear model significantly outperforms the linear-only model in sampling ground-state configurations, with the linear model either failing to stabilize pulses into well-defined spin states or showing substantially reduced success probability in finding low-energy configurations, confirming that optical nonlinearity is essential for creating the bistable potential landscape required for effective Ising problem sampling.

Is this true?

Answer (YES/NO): YES